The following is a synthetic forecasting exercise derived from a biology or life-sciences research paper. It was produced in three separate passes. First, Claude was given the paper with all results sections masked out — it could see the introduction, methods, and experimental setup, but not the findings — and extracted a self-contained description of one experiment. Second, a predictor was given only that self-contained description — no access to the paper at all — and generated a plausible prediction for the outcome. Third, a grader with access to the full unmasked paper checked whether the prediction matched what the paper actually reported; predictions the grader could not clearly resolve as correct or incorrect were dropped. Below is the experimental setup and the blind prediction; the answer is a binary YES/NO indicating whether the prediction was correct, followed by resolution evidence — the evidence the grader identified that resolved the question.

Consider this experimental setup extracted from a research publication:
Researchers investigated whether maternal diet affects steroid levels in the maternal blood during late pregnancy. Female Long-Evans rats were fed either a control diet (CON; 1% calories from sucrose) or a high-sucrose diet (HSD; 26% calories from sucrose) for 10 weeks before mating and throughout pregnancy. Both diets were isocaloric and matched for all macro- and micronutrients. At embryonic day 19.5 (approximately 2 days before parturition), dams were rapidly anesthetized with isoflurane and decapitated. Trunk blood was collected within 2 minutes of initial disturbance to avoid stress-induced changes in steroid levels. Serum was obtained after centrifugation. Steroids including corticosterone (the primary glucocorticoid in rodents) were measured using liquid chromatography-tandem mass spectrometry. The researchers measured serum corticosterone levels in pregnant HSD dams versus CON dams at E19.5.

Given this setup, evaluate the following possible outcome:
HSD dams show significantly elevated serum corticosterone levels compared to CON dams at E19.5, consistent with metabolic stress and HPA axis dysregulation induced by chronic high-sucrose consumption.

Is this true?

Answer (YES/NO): NO